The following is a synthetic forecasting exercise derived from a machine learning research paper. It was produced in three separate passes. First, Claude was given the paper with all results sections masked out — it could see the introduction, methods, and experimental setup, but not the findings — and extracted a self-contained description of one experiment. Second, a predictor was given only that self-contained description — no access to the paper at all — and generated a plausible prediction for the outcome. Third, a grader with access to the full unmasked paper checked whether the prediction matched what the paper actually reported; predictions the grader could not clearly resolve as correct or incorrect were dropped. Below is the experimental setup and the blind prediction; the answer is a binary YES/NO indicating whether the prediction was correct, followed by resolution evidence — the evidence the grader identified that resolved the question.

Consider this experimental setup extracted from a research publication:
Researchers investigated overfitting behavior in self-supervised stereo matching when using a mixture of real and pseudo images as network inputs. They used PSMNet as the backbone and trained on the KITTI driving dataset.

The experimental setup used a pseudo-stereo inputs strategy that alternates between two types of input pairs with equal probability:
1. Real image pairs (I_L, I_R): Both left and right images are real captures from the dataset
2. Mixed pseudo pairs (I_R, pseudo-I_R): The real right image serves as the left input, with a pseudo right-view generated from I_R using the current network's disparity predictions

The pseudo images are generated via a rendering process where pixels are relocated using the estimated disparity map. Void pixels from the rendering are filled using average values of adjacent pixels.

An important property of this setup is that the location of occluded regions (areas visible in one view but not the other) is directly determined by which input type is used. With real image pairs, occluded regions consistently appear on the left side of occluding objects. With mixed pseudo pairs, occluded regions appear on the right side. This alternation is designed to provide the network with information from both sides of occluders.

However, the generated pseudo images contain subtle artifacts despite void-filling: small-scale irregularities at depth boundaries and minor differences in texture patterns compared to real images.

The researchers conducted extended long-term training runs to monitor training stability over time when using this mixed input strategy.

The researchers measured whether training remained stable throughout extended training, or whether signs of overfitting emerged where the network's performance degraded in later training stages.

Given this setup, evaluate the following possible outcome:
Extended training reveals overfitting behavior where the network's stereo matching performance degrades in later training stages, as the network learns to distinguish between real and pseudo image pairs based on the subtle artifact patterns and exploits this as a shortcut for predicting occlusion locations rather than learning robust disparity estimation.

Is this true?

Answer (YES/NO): YES